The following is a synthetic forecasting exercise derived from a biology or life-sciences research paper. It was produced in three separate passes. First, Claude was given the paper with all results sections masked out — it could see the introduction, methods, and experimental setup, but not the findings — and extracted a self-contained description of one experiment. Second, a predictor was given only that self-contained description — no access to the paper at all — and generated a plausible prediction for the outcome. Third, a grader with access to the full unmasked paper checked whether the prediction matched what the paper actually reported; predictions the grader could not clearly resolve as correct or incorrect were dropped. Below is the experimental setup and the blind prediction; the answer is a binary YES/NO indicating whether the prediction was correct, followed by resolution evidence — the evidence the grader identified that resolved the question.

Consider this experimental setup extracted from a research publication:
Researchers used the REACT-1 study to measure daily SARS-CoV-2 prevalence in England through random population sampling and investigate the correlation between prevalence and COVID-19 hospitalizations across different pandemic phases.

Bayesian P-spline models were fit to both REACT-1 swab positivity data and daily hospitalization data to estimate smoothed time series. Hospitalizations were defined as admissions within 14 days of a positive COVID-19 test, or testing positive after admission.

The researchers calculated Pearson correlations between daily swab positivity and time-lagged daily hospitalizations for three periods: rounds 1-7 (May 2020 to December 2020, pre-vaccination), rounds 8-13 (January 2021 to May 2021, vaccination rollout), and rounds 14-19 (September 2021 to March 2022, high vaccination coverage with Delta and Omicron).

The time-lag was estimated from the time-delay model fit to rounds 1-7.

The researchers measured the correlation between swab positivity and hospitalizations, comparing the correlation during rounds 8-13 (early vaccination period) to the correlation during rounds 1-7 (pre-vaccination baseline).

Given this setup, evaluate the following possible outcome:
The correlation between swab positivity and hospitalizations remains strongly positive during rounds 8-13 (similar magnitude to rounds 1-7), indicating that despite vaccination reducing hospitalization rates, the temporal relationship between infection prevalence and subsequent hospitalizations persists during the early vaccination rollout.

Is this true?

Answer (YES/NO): YES